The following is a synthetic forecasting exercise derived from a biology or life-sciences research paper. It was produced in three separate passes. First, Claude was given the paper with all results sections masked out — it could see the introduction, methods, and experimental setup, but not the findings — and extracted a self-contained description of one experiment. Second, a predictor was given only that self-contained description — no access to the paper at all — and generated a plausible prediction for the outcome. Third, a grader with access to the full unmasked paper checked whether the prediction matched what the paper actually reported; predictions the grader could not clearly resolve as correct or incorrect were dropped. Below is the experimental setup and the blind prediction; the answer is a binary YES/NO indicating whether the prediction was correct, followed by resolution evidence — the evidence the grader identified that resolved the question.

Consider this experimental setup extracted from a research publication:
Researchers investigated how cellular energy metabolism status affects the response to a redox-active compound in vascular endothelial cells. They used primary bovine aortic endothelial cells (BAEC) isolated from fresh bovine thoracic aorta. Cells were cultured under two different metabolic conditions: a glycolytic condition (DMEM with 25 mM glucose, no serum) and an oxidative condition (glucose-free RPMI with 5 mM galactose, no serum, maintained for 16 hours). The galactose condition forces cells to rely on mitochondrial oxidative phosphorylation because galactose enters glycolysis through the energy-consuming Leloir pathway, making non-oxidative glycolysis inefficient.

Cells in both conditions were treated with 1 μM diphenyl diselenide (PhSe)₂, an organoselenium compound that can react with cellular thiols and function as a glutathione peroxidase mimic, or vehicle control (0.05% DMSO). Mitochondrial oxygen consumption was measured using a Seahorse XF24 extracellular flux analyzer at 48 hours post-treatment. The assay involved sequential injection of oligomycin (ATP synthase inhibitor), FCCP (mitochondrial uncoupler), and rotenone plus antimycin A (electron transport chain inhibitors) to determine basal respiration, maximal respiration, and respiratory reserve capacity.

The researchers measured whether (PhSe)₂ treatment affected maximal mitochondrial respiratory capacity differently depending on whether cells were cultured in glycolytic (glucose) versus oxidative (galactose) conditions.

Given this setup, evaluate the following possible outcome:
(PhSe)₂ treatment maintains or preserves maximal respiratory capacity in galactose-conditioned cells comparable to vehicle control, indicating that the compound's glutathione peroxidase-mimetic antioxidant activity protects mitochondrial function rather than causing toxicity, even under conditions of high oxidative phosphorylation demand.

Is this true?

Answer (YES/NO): NO